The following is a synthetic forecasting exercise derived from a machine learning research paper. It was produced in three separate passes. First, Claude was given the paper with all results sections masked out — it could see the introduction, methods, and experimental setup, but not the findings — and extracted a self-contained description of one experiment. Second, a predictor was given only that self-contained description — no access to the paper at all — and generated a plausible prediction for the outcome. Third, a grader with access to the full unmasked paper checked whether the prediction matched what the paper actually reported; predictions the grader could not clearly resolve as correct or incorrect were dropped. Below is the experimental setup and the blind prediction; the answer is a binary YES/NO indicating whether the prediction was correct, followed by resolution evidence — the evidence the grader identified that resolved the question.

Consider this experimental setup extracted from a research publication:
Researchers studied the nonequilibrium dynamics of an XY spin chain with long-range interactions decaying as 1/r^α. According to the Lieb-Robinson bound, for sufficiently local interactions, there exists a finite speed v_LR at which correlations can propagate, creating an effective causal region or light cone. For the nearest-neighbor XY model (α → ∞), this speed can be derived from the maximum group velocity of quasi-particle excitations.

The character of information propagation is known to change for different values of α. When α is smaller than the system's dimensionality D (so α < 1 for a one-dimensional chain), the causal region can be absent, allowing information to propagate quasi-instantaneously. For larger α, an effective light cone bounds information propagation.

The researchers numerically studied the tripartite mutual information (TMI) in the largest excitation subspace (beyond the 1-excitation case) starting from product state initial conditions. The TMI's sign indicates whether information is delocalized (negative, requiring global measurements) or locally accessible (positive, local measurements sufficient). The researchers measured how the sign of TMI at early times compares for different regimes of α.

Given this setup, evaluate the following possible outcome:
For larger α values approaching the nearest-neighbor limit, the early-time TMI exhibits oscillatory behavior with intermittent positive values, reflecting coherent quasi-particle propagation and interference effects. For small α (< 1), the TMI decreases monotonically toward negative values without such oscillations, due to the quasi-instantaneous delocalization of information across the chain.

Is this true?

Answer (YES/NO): NO